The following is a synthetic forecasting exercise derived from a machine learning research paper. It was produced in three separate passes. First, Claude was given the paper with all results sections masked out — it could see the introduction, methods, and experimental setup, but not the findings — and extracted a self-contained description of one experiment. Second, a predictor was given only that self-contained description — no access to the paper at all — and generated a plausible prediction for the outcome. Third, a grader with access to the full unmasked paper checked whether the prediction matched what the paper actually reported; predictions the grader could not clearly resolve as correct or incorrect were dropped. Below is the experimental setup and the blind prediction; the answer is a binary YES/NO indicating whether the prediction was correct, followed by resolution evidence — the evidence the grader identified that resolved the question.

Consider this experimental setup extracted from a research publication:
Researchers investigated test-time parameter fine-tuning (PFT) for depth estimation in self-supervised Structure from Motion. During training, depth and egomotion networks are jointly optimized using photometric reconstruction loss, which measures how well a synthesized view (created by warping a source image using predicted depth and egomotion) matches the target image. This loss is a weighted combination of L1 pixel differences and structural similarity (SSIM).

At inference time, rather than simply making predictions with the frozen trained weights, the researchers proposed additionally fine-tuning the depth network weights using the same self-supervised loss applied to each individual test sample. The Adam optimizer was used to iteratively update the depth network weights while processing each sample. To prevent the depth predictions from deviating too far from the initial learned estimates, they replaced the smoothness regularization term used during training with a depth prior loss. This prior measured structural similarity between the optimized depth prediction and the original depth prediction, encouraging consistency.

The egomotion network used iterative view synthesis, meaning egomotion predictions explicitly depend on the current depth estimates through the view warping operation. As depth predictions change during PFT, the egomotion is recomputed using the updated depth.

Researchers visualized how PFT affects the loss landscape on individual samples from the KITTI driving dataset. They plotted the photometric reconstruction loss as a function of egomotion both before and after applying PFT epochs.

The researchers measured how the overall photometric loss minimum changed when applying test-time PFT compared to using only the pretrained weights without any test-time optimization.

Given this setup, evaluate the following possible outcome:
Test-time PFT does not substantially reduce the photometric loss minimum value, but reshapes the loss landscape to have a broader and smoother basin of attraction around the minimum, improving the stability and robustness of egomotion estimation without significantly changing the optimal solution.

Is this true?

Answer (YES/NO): NO